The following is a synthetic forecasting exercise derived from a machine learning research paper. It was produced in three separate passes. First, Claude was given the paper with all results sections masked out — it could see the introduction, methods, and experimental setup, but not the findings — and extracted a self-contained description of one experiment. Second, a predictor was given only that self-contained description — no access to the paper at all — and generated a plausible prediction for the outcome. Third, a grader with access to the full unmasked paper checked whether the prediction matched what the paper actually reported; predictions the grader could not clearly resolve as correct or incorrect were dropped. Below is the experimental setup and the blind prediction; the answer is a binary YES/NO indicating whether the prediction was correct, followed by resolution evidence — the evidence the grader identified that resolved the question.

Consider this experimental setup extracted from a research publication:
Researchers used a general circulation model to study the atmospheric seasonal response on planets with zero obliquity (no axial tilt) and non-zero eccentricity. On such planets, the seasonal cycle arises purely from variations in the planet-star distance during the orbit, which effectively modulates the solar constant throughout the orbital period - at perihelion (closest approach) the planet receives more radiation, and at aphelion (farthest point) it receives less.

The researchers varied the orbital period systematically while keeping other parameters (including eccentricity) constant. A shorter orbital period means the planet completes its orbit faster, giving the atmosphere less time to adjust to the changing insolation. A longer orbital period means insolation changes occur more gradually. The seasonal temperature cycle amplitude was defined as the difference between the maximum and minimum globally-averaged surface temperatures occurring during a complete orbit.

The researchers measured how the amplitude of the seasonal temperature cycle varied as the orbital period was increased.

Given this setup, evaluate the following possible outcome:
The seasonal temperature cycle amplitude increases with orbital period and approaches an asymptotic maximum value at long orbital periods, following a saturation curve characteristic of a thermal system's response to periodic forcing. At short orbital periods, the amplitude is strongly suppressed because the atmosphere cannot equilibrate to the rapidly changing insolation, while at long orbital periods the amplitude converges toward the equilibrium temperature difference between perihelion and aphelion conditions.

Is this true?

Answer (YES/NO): YES